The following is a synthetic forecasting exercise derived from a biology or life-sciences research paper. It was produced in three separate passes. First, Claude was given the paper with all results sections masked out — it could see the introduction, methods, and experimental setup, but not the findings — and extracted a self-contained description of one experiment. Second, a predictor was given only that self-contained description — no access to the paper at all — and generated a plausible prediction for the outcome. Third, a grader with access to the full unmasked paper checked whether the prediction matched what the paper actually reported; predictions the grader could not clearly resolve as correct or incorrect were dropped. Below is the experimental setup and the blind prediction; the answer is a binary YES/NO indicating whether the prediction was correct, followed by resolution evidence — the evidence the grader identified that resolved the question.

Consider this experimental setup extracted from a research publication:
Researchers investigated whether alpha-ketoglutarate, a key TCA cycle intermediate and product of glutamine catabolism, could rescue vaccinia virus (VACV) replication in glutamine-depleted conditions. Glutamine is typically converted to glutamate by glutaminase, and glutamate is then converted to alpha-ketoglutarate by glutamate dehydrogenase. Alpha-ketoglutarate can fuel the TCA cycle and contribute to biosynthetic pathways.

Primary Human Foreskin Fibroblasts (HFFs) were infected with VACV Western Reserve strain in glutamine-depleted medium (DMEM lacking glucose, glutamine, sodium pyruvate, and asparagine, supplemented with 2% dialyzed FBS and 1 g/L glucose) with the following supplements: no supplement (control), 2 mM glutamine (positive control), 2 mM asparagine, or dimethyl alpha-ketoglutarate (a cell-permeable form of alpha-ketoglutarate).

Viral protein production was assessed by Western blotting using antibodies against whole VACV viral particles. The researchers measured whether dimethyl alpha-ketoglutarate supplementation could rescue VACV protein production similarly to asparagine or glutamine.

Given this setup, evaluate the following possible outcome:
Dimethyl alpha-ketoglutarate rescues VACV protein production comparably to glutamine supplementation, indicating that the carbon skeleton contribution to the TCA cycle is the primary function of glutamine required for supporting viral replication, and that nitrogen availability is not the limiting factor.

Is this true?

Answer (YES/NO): NO